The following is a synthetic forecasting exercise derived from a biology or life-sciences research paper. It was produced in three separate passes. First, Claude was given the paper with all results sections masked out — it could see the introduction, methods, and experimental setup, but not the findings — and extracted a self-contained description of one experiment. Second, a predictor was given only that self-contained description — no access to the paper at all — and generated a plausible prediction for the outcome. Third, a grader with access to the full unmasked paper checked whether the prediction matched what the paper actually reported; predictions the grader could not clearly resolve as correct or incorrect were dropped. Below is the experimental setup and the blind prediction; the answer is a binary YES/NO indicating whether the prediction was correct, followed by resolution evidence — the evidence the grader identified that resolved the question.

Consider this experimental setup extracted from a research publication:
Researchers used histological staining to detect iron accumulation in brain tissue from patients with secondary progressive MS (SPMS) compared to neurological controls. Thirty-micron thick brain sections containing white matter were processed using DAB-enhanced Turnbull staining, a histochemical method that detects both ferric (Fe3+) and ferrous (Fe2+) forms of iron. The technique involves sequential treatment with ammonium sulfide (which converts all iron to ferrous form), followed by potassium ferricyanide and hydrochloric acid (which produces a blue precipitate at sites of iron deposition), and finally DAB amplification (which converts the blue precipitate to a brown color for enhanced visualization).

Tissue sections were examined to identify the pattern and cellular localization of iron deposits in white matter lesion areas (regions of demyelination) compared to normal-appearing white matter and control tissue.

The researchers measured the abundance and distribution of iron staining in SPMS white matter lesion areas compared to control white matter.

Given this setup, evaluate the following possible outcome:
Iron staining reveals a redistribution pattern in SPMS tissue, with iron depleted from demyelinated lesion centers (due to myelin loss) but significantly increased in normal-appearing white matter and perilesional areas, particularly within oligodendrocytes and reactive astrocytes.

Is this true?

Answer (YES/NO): NO